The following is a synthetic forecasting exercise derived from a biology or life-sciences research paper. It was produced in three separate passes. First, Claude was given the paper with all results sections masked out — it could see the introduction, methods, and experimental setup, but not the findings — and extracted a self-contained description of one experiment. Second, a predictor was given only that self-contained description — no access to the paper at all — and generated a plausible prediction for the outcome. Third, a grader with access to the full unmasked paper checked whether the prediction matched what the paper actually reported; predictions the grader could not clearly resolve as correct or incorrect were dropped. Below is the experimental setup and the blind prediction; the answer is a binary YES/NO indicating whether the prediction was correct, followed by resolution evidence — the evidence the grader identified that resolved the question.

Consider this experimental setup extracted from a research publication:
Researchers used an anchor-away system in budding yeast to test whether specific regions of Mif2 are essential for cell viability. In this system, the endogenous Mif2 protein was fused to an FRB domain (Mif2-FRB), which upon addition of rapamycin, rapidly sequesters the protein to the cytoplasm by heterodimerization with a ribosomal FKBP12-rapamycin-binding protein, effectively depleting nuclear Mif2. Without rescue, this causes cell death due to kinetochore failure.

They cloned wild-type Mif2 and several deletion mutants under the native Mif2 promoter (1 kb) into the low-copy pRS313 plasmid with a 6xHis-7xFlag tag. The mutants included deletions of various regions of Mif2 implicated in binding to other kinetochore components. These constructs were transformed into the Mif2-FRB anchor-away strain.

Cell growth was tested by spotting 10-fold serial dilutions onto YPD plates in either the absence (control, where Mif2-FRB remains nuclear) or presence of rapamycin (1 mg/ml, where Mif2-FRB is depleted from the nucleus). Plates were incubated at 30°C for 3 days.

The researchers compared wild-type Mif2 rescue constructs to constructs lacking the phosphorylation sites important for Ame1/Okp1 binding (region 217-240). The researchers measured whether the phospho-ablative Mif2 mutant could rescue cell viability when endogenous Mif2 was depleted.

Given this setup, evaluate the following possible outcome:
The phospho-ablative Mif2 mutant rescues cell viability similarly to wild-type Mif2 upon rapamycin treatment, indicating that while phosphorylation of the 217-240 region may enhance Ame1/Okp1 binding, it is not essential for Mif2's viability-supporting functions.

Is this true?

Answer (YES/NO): YES